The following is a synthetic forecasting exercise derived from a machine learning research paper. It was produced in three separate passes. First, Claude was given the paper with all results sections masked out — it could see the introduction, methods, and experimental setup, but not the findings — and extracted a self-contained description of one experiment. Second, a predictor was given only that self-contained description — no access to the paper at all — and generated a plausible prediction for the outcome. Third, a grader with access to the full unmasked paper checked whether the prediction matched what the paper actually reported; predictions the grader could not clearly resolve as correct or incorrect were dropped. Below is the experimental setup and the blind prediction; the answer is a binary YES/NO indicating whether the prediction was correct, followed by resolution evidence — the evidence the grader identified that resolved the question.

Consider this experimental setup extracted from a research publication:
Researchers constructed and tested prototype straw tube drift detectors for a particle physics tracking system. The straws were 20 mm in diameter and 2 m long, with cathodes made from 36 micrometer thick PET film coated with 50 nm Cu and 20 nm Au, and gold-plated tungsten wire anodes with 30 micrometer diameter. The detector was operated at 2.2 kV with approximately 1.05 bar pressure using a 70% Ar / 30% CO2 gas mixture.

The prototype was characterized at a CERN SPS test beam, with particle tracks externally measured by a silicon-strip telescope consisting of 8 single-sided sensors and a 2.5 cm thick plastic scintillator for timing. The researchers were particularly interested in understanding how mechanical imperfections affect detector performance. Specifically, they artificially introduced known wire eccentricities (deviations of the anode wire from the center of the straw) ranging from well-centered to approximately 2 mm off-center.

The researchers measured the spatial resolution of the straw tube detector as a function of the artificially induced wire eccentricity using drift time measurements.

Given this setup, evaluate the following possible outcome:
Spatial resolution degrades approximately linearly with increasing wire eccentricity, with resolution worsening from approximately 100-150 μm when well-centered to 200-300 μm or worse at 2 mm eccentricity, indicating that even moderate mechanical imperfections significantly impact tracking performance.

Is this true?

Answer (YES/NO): NO